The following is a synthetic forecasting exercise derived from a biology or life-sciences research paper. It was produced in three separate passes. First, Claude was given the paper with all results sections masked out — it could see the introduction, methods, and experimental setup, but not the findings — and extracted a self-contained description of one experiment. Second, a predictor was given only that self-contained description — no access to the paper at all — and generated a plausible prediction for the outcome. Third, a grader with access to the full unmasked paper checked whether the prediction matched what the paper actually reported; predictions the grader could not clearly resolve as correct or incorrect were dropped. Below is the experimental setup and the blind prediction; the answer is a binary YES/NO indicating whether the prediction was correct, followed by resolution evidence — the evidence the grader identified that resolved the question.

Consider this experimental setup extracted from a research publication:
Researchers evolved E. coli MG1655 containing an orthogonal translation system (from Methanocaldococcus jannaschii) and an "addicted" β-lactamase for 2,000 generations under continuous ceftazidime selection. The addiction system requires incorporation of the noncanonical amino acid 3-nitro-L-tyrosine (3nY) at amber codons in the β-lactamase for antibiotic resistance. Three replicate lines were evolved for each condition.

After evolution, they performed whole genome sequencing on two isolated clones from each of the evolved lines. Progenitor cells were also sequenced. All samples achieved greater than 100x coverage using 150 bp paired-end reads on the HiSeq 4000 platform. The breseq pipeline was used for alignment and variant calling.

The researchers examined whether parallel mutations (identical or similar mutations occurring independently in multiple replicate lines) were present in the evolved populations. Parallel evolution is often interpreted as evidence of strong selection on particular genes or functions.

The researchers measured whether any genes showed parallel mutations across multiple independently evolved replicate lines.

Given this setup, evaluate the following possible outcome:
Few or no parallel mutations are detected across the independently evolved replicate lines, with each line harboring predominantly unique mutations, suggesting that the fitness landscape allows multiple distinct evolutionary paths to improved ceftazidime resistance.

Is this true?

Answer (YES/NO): NO